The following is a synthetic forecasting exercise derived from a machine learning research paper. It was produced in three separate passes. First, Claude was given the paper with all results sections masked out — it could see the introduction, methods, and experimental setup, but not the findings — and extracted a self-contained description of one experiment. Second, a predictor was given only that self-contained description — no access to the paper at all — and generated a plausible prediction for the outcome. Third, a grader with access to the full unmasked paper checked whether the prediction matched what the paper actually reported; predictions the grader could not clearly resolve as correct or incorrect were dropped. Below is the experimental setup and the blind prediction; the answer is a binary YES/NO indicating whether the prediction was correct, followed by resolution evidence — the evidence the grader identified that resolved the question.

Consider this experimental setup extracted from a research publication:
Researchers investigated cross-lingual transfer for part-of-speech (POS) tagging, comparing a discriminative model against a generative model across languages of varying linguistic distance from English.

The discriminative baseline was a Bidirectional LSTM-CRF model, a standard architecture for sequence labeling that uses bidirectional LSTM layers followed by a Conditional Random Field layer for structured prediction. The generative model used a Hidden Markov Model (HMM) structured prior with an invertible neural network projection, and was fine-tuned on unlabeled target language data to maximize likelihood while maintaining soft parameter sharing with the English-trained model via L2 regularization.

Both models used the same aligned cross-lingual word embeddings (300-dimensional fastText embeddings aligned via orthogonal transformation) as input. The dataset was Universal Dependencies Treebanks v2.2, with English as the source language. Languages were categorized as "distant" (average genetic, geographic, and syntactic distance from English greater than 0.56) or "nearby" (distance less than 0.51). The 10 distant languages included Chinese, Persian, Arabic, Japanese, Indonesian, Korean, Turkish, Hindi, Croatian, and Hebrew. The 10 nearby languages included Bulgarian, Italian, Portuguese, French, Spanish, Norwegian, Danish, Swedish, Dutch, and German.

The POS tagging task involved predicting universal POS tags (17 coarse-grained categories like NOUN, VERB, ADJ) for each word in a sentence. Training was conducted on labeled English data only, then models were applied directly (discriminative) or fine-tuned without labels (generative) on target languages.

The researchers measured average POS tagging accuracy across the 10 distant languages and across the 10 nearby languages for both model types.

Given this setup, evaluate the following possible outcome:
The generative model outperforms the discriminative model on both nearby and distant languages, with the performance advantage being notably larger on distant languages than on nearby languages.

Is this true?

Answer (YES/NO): NO